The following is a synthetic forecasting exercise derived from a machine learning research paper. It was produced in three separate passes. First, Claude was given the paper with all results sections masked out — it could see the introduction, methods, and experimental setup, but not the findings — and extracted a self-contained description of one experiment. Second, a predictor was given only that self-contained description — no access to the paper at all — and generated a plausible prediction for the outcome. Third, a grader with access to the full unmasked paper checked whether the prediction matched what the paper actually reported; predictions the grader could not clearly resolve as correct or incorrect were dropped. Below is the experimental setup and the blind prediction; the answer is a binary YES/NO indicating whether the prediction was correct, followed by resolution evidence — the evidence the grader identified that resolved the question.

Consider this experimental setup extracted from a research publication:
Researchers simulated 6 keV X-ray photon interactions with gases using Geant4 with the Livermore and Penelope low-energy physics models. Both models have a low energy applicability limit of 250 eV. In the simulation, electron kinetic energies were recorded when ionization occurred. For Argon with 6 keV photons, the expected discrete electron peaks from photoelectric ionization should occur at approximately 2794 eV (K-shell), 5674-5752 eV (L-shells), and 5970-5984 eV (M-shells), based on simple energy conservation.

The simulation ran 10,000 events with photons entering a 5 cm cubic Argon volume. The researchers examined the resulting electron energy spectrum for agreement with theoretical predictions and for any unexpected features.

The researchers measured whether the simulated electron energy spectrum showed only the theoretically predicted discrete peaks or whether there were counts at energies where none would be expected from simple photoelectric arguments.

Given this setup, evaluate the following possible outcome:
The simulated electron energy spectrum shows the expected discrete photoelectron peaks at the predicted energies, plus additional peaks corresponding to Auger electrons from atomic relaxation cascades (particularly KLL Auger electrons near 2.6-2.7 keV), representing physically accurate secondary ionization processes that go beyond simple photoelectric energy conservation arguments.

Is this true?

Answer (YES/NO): NO